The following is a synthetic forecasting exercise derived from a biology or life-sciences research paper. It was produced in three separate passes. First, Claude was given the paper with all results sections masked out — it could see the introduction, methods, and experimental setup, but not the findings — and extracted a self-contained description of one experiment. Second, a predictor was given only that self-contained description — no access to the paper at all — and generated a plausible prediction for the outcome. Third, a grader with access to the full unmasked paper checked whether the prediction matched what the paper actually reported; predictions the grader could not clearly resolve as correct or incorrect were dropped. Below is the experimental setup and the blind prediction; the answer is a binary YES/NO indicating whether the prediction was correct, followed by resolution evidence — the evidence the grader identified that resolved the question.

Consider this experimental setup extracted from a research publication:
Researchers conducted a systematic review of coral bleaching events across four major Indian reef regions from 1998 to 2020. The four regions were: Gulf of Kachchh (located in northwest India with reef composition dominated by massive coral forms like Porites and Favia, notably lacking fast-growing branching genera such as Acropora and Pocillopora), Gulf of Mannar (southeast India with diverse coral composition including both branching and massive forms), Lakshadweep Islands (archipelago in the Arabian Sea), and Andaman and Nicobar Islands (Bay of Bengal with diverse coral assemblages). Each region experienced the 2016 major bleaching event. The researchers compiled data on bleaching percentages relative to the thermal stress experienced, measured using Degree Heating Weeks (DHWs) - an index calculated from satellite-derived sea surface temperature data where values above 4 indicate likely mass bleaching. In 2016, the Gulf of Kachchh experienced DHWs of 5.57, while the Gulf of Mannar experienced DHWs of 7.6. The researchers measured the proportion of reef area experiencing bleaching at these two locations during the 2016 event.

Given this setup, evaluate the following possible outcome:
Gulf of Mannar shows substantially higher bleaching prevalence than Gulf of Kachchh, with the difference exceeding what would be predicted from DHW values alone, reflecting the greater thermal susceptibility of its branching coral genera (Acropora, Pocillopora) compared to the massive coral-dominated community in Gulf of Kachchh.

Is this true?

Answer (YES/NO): YES